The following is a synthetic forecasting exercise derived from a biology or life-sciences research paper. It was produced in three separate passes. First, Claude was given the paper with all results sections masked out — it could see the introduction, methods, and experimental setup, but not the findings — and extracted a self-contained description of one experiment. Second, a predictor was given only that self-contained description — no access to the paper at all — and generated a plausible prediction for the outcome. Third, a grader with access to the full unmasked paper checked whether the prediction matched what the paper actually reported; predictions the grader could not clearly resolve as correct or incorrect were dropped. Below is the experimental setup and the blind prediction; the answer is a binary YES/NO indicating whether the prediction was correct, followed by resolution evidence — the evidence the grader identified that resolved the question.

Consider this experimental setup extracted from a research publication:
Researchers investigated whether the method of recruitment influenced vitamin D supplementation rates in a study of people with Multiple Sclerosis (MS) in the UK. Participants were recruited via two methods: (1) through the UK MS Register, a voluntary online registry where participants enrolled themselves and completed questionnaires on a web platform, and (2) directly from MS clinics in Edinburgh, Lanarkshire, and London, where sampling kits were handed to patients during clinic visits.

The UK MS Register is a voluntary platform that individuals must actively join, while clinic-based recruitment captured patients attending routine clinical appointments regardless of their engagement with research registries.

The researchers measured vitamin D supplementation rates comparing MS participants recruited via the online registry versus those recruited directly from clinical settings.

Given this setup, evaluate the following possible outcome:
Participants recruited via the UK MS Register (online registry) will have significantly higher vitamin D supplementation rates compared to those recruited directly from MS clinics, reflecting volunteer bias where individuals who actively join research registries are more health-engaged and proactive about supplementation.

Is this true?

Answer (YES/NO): NO